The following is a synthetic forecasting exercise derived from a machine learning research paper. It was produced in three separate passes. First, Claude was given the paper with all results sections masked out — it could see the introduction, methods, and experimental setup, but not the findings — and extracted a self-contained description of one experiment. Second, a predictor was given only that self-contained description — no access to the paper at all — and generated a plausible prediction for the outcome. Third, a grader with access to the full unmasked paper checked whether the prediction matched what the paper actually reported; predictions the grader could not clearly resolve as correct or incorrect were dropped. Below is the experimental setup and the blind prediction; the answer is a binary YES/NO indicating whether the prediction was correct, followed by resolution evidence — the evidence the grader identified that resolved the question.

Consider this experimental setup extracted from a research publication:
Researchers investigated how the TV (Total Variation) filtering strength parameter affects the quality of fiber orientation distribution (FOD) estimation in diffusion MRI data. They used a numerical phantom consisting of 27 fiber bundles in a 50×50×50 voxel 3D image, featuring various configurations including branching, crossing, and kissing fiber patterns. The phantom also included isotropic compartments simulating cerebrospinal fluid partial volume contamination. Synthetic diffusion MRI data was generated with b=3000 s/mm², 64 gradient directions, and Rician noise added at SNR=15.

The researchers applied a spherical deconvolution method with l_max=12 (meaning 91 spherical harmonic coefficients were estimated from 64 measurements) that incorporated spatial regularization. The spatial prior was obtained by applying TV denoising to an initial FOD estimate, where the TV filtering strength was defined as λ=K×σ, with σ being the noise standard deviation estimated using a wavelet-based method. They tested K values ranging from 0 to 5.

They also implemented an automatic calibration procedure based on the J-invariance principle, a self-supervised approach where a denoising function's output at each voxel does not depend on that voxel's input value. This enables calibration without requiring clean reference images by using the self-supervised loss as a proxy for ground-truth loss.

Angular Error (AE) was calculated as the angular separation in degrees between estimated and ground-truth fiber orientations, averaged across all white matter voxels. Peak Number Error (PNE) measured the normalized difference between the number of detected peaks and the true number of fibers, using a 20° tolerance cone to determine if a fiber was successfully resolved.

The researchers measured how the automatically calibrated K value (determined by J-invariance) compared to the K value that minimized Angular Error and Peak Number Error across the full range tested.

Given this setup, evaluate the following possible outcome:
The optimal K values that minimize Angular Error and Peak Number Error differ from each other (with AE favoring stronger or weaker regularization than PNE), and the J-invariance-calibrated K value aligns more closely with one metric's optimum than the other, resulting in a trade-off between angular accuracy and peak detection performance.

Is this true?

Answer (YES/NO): NO